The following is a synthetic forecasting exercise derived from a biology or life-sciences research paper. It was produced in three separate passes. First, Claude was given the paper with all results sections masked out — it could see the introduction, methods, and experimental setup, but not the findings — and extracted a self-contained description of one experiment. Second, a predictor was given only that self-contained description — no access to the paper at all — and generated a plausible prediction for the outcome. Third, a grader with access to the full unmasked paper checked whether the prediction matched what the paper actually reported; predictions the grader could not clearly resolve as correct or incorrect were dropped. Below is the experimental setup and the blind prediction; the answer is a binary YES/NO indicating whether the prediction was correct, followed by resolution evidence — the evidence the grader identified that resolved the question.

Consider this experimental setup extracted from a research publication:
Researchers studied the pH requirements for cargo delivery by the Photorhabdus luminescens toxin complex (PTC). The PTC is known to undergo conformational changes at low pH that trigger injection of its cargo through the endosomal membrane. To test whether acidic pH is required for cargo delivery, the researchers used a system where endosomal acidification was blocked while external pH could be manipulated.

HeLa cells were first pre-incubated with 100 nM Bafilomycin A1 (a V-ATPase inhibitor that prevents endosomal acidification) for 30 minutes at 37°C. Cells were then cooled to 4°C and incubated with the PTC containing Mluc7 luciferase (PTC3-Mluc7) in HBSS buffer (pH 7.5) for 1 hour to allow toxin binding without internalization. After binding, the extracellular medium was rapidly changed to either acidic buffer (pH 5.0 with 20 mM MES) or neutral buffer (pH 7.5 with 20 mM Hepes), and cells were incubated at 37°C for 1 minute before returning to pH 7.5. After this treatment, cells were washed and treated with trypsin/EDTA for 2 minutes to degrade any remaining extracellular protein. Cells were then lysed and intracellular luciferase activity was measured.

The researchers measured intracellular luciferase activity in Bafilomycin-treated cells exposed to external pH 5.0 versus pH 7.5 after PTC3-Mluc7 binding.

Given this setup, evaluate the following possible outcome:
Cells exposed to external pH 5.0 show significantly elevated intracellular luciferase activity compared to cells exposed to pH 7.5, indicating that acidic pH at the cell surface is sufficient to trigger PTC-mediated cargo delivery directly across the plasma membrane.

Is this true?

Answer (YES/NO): YES